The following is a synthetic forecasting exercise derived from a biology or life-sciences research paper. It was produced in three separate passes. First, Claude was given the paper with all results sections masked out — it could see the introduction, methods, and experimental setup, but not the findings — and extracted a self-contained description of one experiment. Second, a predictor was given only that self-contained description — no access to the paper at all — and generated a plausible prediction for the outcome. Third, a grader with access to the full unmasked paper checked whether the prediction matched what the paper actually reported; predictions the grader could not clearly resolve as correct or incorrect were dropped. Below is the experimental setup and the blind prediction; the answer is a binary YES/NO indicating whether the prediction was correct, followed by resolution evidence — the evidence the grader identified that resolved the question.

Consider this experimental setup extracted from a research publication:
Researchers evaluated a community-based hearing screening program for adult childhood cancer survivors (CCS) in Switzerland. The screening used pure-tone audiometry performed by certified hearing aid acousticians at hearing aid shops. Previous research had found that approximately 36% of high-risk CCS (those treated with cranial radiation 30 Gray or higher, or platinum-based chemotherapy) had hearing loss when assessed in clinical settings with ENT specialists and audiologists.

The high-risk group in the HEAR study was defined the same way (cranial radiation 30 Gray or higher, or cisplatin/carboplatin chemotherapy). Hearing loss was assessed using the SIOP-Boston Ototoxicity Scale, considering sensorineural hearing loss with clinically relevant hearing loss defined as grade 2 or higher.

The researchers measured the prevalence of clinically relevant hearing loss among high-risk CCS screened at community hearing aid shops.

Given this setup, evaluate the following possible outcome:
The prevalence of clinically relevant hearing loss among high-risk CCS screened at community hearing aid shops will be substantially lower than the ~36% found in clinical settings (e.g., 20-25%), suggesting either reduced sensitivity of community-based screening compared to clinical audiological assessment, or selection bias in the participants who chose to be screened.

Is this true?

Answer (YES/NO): NO